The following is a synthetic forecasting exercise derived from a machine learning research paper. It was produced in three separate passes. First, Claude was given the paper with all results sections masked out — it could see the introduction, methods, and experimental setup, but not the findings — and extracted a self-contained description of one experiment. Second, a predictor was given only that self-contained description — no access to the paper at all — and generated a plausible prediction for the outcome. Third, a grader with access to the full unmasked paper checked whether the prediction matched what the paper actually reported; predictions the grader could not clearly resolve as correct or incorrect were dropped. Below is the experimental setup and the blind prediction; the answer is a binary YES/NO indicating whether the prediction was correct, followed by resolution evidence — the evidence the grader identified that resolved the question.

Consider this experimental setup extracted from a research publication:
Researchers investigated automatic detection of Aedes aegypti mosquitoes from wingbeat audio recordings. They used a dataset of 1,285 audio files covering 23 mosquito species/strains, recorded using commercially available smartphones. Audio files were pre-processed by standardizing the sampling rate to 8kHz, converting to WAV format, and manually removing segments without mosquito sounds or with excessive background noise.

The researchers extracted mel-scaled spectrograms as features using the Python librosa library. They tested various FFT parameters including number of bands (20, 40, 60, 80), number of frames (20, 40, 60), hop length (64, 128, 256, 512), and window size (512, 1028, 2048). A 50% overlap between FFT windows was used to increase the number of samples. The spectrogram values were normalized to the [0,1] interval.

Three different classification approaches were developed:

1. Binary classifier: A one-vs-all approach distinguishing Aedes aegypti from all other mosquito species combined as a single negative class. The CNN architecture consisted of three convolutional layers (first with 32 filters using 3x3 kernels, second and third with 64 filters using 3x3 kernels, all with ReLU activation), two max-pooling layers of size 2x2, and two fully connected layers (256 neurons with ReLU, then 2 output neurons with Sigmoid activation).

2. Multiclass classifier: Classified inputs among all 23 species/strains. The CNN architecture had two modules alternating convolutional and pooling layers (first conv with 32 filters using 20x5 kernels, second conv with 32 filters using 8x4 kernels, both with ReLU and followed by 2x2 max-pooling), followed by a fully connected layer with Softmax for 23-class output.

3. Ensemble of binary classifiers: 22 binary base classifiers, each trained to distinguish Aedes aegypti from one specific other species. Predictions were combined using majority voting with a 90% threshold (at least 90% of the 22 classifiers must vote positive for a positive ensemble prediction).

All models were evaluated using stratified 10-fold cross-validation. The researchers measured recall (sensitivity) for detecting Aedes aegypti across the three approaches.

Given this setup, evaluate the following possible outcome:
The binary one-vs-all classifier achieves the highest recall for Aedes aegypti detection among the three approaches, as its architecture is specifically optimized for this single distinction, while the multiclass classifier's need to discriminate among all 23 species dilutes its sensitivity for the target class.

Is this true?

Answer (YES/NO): NO